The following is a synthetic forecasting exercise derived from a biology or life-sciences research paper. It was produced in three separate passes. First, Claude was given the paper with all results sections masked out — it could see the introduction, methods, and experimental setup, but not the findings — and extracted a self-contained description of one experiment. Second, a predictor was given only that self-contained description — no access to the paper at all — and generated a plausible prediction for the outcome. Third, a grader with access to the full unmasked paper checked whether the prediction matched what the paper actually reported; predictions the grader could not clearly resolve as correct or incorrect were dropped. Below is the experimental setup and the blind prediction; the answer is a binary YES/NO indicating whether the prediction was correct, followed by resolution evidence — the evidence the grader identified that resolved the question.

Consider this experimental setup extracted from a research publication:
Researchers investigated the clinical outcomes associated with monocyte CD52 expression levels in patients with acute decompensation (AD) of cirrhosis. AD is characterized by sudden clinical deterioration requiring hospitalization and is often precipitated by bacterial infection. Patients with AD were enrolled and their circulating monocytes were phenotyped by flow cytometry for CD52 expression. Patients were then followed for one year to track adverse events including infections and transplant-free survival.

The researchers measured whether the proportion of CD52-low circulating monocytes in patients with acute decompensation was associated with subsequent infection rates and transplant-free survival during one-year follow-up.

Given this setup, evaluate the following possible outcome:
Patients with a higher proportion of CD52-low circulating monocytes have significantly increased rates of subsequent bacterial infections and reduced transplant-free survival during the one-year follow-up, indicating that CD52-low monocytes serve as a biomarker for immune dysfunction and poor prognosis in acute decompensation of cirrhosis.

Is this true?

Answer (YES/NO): YES